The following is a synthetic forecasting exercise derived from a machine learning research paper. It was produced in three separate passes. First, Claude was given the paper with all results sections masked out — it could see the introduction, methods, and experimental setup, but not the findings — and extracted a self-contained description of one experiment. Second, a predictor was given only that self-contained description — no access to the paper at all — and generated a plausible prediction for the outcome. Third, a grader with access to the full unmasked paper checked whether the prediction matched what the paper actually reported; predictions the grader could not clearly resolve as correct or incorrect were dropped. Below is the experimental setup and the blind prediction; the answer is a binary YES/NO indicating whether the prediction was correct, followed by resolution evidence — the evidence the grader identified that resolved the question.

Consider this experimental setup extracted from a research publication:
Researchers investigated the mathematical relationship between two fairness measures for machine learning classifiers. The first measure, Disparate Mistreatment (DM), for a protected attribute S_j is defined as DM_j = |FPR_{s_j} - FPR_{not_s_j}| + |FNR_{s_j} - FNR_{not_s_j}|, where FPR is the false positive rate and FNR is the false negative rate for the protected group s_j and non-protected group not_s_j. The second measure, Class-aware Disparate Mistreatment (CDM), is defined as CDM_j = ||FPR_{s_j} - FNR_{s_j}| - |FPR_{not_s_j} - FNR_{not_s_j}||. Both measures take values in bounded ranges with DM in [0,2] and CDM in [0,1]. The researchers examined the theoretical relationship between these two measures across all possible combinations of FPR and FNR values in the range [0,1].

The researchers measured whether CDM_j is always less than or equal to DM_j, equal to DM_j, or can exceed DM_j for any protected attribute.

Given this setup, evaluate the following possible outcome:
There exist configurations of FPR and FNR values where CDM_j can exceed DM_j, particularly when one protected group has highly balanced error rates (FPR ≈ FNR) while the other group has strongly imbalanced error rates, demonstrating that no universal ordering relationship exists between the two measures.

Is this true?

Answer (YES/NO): NO